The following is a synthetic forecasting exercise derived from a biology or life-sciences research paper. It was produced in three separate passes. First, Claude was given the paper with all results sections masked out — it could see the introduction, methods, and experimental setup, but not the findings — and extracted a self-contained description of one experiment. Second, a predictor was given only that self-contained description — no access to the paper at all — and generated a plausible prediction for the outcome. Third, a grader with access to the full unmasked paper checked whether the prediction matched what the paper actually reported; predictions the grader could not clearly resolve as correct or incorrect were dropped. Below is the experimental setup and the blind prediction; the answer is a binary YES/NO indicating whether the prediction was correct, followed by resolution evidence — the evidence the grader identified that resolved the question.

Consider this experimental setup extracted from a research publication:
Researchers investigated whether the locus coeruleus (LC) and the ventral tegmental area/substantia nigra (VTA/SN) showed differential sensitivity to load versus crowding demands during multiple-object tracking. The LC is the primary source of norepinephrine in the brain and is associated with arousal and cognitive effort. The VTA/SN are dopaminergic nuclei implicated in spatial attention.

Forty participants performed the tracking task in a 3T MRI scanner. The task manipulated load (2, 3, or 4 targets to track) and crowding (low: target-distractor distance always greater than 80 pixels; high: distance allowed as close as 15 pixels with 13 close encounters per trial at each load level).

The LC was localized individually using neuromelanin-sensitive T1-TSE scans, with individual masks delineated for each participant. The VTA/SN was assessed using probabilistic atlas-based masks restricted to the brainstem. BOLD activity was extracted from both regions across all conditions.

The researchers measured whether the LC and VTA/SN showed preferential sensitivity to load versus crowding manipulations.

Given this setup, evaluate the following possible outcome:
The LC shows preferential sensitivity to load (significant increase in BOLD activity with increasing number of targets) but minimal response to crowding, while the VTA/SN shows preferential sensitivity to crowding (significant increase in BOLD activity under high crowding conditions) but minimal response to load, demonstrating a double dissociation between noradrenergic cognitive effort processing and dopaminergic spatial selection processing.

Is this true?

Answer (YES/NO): YES